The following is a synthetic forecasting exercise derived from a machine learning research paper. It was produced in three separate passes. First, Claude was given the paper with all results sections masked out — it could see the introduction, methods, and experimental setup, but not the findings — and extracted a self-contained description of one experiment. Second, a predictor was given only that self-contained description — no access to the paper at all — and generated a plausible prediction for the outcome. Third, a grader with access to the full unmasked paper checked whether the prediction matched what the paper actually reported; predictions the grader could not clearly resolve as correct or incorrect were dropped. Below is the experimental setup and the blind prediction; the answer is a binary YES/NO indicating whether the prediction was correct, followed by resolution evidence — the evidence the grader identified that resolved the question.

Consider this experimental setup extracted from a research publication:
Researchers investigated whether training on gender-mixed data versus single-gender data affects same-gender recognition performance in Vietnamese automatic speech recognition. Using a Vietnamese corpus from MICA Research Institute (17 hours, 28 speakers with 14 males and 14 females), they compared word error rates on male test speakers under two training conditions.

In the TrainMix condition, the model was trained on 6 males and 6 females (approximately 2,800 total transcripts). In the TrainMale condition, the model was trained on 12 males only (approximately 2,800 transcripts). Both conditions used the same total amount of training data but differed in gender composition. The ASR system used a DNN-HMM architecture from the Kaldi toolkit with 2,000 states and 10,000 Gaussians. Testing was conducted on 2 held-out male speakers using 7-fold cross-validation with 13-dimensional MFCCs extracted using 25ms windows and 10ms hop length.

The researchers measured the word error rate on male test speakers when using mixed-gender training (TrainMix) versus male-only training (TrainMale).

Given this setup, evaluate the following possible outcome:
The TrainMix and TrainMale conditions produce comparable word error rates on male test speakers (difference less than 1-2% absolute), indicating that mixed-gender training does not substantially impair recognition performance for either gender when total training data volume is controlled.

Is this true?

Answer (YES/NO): YES